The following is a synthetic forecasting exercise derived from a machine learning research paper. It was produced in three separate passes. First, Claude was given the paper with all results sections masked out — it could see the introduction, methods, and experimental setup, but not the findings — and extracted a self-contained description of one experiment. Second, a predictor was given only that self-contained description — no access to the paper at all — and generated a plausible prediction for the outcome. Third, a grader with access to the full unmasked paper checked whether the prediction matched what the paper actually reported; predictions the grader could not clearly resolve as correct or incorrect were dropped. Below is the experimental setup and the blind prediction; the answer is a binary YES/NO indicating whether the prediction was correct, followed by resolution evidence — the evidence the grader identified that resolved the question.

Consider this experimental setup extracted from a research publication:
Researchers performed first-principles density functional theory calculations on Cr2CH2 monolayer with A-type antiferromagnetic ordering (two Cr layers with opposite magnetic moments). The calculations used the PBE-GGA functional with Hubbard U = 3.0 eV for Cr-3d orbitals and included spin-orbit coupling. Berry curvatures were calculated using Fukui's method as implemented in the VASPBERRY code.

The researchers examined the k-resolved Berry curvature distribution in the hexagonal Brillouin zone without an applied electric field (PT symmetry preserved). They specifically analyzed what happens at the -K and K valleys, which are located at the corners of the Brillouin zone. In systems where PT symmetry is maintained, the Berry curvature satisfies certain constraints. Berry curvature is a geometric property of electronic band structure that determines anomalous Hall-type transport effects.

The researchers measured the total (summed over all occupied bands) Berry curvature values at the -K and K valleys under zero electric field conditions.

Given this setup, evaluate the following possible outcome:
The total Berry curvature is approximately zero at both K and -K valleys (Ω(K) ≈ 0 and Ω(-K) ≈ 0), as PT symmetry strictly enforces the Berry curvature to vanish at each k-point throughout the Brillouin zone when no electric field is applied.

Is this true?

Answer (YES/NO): YES